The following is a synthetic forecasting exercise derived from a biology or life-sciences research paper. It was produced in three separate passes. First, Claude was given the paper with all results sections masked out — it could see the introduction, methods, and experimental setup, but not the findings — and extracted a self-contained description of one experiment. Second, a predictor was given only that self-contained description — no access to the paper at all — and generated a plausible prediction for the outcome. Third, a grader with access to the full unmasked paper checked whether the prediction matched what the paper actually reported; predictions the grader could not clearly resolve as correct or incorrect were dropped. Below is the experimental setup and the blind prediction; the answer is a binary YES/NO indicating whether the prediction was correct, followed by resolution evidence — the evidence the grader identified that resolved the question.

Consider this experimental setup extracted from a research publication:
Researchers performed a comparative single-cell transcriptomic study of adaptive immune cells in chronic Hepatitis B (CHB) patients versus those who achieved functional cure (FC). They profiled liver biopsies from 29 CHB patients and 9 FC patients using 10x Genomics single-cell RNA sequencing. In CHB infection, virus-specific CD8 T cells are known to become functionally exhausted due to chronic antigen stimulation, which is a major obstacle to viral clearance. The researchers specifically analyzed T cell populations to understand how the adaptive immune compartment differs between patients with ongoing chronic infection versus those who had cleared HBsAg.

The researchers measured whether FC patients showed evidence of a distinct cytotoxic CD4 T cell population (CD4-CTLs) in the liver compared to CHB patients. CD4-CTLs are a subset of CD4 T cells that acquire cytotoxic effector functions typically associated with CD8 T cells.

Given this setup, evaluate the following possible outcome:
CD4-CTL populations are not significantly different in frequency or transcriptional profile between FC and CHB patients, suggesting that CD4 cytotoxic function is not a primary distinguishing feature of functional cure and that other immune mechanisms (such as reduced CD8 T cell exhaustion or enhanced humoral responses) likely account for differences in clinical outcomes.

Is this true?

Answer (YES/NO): NO